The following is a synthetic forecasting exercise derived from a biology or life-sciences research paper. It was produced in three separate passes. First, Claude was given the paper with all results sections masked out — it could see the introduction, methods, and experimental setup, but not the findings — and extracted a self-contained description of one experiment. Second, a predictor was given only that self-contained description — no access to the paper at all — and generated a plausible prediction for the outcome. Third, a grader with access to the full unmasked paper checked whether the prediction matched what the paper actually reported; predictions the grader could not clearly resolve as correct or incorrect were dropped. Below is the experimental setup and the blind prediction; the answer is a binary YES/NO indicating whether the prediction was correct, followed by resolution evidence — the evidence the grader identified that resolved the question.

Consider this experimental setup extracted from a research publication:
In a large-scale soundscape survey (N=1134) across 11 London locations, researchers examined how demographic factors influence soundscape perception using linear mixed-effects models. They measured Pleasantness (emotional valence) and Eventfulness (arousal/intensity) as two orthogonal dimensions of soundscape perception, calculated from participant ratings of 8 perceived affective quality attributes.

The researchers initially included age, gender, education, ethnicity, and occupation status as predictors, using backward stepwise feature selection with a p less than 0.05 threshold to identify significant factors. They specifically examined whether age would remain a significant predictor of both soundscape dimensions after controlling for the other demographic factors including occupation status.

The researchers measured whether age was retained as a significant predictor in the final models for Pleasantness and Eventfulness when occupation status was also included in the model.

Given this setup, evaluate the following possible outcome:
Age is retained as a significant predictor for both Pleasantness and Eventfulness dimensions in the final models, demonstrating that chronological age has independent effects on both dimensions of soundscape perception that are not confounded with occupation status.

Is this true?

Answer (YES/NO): NO